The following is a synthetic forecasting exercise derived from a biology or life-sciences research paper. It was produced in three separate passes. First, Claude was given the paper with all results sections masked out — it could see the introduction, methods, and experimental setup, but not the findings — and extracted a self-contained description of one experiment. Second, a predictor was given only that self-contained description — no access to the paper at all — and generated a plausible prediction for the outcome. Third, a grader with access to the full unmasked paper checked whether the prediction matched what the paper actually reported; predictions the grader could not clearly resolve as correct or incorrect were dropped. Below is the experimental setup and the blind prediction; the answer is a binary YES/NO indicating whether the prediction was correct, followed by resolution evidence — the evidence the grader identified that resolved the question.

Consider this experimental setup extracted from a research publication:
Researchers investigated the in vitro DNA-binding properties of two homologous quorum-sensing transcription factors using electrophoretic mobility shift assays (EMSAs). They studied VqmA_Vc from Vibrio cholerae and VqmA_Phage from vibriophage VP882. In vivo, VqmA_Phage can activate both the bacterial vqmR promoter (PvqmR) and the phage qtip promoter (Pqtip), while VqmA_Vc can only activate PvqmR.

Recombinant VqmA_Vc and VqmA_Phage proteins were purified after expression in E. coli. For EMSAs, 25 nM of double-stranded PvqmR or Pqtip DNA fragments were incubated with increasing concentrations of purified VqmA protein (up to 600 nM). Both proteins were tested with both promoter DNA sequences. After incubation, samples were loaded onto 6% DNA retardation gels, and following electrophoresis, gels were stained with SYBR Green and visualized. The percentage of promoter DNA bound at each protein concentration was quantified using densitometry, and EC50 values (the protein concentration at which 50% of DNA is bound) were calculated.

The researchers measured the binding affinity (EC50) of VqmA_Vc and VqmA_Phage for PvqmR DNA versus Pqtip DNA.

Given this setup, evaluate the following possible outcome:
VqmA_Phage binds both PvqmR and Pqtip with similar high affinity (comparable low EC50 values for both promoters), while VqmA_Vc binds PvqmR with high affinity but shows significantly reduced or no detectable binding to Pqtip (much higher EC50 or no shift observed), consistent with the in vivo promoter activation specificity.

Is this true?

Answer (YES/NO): NO